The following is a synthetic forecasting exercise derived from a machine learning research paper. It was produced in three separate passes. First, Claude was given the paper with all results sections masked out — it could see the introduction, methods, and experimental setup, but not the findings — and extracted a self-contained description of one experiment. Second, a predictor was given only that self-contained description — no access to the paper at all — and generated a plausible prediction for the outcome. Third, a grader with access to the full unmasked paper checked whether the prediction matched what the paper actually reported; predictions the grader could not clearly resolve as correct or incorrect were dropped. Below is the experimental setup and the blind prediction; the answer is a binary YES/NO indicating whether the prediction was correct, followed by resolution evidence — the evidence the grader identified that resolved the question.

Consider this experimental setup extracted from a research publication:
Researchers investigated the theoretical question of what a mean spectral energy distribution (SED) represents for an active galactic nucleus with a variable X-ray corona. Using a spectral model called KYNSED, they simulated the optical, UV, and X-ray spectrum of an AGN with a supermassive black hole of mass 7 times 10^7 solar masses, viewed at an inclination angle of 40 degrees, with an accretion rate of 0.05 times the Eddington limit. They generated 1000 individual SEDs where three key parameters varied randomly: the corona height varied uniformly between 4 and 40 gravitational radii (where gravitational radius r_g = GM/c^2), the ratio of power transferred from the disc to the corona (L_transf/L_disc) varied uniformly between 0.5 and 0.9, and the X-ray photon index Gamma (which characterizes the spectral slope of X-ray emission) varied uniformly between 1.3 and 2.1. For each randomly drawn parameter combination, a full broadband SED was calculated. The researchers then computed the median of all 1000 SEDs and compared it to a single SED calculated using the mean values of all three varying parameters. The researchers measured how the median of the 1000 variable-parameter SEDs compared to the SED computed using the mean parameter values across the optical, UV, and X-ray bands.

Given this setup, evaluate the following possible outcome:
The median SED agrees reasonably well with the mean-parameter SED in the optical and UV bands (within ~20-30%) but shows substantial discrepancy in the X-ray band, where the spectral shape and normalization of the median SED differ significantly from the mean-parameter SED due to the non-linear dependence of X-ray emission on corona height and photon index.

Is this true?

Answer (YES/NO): NO